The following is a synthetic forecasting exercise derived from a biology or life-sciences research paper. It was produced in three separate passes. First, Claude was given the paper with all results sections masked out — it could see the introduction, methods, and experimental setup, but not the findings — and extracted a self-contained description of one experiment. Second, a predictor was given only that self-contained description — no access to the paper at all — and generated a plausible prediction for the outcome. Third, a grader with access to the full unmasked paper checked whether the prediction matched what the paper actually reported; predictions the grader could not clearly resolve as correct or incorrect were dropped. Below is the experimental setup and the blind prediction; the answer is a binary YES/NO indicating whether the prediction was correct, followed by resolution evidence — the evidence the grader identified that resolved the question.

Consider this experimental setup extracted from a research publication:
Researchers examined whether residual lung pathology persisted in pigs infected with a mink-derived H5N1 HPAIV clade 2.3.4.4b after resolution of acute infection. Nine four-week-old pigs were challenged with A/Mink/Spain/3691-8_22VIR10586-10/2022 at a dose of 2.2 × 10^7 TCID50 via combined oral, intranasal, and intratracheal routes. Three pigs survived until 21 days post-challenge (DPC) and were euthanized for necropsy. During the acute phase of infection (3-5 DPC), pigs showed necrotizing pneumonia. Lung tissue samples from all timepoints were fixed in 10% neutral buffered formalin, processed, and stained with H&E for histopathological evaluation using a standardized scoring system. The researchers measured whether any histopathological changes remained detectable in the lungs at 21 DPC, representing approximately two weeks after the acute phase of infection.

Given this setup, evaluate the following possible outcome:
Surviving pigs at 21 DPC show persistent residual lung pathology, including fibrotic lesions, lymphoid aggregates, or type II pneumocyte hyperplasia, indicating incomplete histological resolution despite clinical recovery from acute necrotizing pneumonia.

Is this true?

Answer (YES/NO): NO